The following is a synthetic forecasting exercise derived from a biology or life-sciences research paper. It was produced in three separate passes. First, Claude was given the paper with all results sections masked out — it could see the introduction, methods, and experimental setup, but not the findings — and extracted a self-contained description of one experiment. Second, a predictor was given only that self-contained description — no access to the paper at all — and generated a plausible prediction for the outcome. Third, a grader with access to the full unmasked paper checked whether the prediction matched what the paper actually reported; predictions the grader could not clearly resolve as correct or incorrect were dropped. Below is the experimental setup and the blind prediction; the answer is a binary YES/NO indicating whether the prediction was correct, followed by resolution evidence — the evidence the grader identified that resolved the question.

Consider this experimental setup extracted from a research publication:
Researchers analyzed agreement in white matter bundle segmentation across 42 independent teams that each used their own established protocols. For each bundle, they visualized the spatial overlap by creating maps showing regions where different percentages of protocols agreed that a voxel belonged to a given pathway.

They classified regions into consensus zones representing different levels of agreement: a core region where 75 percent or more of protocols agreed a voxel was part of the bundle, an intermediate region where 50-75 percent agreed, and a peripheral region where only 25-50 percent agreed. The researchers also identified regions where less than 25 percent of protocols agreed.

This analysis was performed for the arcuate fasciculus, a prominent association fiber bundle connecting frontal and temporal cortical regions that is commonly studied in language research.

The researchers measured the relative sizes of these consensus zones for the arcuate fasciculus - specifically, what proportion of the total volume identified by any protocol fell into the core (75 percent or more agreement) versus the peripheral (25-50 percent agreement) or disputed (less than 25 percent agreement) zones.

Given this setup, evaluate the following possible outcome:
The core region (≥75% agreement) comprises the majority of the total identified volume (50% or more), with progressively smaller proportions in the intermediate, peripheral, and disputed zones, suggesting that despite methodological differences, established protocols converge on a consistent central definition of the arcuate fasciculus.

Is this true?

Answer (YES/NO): NO